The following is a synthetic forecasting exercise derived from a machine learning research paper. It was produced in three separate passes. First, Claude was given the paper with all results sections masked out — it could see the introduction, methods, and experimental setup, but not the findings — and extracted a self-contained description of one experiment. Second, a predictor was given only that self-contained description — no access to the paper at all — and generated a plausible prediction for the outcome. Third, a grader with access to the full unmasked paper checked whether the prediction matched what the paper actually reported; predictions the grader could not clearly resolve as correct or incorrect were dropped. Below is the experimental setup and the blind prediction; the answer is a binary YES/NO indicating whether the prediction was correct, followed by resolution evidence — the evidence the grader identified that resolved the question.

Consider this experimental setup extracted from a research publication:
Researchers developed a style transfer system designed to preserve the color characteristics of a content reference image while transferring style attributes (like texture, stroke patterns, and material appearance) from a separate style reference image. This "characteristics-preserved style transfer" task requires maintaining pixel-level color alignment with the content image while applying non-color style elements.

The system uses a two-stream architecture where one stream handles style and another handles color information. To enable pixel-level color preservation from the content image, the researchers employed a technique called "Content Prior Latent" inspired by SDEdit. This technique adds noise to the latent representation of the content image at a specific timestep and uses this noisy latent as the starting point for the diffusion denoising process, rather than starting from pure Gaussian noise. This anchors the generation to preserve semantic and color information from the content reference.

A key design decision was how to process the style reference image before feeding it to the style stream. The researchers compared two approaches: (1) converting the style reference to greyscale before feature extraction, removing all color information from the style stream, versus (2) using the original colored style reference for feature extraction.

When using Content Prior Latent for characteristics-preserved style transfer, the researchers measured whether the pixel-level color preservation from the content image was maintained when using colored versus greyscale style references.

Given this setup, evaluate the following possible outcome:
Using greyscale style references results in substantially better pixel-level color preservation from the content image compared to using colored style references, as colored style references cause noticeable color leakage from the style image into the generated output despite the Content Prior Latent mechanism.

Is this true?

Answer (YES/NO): YES